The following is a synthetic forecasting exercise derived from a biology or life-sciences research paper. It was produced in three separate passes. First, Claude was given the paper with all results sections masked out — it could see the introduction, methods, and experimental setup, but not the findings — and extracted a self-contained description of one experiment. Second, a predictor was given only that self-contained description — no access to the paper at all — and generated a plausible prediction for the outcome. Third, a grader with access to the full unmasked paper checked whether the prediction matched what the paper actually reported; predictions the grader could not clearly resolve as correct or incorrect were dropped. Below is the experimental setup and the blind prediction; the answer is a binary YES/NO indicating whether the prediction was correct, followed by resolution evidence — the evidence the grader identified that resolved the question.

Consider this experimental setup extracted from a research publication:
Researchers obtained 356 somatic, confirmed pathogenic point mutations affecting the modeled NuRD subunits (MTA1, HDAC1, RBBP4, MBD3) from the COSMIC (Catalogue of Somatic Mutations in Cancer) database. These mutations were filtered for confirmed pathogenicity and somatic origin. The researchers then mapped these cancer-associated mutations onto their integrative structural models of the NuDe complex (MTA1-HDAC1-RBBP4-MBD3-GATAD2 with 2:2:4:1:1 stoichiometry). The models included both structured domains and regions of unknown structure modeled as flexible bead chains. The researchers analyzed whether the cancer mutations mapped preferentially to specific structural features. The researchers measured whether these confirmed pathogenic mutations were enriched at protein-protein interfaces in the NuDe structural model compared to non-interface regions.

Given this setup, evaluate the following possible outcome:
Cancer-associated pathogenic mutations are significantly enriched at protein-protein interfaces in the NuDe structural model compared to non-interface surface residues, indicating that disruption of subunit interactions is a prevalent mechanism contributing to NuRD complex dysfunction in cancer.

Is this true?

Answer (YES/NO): YES